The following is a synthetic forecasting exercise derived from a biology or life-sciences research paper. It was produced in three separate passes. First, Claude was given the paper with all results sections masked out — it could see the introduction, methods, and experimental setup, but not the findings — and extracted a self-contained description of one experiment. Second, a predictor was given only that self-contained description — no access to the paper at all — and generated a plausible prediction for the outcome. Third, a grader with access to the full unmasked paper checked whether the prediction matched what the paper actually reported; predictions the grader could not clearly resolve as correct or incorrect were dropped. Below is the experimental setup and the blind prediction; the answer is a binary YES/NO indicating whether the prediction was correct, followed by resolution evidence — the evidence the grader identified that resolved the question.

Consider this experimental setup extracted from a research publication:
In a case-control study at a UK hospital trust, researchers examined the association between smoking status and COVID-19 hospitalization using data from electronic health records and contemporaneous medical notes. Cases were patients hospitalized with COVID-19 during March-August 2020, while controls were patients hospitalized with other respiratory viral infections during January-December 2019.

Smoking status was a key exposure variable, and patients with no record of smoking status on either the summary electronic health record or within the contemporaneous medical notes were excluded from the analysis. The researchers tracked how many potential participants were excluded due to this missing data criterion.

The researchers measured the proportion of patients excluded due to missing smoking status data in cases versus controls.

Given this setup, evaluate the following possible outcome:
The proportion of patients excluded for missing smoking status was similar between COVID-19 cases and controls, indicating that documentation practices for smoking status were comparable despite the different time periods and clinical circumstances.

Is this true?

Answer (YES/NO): NO